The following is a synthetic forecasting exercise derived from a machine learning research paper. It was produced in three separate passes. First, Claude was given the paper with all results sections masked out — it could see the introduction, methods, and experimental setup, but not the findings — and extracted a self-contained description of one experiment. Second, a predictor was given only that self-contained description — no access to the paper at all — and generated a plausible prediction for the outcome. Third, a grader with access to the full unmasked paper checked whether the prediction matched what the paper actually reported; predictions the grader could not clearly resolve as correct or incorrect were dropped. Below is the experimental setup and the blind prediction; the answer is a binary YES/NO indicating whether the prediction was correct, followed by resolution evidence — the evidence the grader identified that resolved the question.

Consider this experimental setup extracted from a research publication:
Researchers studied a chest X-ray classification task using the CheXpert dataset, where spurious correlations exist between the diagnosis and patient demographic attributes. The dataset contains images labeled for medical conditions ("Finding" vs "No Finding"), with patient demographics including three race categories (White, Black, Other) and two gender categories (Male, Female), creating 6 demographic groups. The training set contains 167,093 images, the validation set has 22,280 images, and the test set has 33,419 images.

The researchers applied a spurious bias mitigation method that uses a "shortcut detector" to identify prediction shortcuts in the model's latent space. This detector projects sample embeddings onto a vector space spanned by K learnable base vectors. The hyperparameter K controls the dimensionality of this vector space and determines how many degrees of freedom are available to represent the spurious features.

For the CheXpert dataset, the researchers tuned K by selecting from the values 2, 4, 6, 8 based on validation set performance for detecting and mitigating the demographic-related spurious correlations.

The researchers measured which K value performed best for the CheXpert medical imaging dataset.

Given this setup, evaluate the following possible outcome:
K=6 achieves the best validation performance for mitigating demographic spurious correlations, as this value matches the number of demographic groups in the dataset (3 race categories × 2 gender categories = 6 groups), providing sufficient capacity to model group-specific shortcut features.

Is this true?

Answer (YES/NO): YES